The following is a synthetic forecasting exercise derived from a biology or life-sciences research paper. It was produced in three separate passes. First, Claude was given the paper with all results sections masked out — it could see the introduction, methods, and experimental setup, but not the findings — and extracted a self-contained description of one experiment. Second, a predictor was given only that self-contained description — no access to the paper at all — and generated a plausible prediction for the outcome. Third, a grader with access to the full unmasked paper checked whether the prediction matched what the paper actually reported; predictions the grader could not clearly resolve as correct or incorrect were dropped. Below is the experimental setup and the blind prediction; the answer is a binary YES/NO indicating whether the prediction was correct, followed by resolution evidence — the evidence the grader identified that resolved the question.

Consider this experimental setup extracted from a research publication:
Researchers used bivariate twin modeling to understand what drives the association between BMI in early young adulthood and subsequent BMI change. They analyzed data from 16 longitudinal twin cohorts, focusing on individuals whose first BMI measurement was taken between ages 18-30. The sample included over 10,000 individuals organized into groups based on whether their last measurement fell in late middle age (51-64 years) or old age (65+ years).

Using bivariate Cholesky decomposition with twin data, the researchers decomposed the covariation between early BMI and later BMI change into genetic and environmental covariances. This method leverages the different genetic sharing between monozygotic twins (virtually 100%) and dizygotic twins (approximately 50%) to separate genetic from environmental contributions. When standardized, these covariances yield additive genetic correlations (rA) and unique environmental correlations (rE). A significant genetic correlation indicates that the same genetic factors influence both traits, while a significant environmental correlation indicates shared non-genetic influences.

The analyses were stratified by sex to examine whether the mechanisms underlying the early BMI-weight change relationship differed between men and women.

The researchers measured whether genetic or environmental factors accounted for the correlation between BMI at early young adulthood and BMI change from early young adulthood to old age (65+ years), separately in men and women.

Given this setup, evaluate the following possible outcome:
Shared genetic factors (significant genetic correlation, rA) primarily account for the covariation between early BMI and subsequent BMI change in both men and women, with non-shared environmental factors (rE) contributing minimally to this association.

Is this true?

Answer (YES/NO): NO